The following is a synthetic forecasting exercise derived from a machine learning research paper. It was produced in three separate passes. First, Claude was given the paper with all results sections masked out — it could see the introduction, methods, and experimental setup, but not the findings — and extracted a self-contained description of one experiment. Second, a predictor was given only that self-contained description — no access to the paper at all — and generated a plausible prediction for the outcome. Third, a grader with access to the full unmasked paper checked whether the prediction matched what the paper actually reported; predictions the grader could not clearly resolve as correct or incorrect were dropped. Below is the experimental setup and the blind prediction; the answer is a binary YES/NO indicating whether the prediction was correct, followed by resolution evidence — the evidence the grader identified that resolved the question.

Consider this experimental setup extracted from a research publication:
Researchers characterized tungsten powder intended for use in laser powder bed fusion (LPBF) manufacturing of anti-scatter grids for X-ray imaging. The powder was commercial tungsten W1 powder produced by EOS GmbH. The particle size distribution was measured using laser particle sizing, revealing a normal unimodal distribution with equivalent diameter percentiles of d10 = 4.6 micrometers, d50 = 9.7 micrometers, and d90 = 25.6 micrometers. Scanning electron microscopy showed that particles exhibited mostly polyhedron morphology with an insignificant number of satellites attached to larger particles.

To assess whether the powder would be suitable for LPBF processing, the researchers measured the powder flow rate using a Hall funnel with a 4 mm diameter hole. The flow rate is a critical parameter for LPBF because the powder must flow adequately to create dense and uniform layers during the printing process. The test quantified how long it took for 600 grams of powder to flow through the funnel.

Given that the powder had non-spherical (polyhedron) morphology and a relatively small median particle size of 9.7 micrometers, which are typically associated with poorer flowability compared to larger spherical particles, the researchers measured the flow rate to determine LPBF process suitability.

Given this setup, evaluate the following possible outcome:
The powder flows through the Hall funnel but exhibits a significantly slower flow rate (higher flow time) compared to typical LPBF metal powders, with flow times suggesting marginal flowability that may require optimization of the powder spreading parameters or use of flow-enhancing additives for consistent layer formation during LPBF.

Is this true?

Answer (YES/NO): NO